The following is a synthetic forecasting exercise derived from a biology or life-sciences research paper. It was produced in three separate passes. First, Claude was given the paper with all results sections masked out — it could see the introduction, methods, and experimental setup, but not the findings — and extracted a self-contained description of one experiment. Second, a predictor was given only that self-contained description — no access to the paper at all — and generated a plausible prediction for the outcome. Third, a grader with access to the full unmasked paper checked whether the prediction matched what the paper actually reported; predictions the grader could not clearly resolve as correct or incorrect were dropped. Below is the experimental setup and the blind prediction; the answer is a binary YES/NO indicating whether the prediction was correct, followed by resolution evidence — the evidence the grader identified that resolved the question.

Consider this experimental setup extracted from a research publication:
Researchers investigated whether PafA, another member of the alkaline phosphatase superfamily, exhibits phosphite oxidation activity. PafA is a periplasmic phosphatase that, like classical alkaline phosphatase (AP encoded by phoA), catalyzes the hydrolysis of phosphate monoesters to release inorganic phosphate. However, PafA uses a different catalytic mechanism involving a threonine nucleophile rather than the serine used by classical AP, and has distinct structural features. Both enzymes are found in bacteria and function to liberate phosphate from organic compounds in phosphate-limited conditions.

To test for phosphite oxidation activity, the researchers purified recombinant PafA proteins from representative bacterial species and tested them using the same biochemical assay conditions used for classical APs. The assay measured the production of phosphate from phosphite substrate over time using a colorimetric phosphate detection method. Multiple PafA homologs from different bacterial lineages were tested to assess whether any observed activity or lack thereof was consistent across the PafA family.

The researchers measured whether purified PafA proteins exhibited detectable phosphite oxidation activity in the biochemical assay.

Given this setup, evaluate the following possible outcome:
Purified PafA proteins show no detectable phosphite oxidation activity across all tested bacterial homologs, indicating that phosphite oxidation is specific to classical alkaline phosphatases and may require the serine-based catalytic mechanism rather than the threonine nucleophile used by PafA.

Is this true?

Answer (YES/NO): NO